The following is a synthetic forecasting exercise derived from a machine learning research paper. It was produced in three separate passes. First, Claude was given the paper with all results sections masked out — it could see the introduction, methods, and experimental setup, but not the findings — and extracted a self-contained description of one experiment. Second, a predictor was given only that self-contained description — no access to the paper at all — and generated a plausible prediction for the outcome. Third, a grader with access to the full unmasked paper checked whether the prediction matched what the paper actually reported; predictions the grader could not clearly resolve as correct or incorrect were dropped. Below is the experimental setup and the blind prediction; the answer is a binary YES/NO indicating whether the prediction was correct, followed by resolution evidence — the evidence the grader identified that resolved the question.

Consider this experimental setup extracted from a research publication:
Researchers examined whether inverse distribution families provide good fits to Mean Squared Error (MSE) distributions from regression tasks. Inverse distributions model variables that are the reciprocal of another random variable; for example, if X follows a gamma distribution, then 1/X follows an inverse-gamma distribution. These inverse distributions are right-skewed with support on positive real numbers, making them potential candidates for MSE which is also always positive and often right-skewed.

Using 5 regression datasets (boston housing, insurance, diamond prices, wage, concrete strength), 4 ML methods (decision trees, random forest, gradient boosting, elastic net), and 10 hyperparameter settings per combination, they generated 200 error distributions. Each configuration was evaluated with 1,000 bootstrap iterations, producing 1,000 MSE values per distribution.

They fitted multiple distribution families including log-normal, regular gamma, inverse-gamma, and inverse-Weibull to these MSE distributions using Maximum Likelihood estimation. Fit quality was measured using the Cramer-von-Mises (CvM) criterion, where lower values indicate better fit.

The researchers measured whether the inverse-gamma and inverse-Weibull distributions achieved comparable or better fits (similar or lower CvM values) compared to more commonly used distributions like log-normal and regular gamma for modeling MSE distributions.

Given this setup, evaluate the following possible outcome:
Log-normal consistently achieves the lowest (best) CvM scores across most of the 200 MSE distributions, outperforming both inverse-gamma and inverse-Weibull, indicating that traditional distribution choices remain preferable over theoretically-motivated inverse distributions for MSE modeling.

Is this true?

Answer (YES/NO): NO